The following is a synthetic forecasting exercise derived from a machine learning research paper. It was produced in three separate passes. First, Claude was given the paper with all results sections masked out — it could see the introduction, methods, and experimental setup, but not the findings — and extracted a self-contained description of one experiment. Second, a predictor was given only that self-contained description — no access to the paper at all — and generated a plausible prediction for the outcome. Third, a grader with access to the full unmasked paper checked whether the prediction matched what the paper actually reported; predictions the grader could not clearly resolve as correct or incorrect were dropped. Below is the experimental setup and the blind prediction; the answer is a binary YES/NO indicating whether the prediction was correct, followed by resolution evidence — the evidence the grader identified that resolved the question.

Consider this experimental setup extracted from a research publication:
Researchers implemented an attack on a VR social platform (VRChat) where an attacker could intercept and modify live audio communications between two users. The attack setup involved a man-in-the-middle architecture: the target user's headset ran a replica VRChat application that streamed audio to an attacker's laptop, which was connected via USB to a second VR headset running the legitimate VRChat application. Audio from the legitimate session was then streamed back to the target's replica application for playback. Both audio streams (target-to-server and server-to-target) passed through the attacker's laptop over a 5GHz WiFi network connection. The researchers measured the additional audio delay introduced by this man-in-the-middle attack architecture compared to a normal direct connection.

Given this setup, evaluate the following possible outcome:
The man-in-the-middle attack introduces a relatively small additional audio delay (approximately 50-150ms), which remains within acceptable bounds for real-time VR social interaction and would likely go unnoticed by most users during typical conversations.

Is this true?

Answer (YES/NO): NO